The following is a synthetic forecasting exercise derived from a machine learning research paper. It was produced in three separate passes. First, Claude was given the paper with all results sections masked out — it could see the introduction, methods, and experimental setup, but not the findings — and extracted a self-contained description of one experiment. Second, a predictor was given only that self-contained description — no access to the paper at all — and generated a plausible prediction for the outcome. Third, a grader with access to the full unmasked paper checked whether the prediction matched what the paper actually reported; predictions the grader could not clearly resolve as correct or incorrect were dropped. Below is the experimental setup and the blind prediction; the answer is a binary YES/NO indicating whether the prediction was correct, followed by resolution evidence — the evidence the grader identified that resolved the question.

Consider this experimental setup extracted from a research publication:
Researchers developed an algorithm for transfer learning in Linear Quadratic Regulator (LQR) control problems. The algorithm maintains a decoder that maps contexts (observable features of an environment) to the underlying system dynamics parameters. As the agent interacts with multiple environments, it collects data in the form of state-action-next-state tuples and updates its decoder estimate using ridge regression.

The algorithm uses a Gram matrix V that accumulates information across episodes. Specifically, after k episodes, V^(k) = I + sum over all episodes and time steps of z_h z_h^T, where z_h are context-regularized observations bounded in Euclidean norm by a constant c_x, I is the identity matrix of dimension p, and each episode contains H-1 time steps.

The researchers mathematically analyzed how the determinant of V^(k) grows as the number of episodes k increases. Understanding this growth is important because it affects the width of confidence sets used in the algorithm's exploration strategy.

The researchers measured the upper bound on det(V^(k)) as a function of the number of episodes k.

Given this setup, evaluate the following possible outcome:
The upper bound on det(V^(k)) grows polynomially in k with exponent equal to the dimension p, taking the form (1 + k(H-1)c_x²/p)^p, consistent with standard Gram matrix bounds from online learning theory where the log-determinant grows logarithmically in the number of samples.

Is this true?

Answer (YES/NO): NO